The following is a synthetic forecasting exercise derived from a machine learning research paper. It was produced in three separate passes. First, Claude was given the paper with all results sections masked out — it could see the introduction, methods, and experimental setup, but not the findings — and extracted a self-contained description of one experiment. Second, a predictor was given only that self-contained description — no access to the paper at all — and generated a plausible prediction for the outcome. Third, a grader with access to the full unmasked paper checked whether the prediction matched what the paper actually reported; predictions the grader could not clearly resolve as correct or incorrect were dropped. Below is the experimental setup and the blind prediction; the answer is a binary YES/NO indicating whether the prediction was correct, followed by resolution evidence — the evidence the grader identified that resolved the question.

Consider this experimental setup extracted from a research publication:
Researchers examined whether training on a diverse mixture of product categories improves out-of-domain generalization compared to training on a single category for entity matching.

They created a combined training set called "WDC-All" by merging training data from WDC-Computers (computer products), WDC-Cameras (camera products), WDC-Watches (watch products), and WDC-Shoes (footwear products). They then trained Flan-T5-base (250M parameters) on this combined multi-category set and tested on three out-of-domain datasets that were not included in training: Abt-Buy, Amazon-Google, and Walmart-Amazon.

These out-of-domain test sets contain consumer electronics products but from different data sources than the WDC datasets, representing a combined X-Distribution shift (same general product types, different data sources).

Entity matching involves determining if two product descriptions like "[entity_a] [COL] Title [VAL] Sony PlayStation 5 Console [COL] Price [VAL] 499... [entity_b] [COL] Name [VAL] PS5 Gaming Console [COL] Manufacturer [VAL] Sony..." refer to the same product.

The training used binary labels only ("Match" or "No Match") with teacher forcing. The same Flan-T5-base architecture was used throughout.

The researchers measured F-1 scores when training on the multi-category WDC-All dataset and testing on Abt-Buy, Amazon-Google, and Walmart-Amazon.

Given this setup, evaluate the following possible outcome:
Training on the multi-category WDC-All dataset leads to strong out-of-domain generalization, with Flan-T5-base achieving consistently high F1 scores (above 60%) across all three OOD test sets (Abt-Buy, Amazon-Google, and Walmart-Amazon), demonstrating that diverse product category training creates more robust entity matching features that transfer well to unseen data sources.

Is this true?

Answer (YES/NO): NO